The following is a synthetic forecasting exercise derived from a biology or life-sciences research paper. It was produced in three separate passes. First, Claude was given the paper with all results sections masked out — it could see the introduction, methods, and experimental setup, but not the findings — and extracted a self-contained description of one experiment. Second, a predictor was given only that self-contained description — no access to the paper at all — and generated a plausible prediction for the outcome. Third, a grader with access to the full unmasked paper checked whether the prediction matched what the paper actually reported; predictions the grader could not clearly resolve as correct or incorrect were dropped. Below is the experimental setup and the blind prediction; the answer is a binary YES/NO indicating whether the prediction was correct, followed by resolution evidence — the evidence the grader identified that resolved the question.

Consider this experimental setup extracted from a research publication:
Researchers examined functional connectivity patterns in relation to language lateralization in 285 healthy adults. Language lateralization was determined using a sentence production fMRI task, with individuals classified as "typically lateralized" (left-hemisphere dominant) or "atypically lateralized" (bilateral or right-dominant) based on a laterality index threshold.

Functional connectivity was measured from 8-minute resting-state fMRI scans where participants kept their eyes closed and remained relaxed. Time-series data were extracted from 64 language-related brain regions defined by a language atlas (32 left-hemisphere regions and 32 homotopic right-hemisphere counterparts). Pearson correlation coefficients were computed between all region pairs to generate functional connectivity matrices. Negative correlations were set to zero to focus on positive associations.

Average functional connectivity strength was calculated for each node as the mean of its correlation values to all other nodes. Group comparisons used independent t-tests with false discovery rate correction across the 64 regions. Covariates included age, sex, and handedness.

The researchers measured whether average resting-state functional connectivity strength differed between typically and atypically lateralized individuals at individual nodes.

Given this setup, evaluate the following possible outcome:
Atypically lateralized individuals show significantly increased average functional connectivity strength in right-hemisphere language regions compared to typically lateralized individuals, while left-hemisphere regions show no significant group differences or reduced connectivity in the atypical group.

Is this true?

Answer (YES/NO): NO